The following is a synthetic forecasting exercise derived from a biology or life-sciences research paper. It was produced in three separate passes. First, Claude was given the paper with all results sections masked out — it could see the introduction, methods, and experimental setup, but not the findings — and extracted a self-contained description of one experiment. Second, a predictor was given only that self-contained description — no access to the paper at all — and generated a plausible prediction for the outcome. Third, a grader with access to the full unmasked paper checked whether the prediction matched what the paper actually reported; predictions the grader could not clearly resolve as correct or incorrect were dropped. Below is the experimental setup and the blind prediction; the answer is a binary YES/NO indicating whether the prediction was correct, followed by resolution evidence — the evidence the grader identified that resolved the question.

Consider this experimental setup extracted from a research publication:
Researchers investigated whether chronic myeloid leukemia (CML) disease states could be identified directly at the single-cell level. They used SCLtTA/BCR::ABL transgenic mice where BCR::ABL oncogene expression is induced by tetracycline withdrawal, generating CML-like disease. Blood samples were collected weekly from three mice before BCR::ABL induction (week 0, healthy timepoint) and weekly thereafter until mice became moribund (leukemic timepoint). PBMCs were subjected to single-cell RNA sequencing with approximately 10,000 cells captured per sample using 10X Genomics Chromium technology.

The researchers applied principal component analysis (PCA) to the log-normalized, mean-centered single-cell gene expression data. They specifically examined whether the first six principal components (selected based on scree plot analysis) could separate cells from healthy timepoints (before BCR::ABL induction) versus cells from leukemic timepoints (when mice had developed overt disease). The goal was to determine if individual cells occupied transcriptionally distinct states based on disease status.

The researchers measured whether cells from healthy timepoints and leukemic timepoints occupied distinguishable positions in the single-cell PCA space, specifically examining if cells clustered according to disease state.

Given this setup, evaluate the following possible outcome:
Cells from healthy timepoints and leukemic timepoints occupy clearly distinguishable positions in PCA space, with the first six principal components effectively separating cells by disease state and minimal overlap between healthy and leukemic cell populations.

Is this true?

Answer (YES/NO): NO